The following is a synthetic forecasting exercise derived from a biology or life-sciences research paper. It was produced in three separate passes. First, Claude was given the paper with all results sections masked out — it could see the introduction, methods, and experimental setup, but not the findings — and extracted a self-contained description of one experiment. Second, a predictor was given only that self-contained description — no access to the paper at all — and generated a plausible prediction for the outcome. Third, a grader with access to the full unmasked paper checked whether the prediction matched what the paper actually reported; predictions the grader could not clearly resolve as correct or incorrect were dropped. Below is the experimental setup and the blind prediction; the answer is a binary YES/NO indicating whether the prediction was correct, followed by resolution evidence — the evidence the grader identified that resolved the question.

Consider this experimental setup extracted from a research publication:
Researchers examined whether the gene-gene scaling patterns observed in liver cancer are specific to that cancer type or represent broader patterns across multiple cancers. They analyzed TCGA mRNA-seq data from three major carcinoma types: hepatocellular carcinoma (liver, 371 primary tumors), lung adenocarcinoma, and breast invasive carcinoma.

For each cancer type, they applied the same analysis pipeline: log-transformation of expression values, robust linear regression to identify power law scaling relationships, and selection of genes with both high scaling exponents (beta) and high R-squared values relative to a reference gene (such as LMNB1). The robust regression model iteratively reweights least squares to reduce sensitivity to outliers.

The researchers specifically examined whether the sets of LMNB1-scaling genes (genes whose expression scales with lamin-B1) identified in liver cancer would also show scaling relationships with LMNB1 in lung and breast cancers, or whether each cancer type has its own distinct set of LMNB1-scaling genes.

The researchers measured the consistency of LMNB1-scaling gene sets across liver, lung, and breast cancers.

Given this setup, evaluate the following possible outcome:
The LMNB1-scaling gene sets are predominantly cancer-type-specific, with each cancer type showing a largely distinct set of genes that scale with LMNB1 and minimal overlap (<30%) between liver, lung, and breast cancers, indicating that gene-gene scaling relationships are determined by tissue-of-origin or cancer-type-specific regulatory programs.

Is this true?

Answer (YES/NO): NO